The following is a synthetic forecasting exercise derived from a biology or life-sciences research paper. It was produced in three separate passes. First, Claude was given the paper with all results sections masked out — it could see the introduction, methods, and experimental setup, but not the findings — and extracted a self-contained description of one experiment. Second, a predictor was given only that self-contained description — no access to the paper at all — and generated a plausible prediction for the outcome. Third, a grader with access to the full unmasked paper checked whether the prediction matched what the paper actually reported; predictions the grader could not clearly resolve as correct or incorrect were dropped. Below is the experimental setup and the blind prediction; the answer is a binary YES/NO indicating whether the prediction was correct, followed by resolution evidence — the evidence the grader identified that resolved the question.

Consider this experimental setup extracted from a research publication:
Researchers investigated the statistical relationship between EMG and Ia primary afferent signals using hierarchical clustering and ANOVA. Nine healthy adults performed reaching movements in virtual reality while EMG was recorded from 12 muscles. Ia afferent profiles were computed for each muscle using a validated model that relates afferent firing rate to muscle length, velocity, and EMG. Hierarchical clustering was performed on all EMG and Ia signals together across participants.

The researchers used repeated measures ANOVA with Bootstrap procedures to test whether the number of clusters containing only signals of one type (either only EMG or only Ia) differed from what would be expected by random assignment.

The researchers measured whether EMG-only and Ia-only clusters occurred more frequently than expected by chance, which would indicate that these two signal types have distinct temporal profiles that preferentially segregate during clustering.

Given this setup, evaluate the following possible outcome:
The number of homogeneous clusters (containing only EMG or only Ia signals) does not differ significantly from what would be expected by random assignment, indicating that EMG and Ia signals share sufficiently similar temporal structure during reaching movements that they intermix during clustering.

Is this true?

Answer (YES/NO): NO